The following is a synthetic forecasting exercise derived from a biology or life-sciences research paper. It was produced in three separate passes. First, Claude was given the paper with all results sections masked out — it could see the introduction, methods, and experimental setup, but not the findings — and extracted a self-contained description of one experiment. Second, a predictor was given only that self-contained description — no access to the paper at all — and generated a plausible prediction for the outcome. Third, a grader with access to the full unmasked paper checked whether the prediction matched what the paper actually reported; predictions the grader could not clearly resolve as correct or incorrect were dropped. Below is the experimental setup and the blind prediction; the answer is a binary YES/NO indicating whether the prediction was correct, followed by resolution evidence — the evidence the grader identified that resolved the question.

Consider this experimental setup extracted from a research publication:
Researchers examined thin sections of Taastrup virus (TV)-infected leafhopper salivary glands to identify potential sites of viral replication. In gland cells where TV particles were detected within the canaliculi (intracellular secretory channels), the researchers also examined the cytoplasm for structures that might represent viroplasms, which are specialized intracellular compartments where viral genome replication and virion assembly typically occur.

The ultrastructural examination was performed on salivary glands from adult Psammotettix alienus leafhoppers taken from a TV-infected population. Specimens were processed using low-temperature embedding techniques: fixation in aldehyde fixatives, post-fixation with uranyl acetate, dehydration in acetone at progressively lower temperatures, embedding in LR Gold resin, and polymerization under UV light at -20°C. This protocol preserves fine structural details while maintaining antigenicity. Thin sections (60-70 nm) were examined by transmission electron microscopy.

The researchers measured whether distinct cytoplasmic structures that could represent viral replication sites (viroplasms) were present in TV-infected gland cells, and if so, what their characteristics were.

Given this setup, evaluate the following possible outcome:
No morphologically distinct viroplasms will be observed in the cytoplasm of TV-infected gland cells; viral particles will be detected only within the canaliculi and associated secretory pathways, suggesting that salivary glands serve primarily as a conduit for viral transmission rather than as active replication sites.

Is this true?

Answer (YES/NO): NO